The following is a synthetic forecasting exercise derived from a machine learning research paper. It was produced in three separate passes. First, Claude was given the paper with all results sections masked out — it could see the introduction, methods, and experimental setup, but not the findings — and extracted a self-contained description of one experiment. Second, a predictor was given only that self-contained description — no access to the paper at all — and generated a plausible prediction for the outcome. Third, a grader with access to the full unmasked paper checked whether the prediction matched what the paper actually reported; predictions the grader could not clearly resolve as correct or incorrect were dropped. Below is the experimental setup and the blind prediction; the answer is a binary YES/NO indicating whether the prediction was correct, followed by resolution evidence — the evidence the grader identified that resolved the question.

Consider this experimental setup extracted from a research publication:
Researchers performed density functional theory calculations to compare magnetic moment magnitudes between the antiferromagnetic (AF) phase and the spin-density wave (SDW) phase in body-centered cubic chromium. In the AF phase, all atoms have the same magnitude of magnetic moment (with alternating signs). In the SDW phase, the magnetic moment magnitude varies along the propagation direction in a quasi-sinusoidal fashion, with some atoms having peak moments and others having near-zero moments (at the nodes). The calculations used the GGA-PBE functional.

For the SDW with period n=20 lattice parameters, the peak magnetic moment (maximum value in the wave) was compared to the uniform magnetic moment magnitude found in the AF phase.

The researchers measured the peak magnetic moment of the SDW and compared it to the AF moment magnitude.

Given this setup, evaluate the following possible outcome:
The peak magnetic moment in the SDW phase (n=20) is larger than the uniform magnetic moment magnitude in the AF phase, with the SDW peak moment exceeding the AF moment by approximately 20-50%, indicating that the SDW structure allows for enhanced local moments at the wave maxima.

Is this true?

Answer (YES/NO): NO